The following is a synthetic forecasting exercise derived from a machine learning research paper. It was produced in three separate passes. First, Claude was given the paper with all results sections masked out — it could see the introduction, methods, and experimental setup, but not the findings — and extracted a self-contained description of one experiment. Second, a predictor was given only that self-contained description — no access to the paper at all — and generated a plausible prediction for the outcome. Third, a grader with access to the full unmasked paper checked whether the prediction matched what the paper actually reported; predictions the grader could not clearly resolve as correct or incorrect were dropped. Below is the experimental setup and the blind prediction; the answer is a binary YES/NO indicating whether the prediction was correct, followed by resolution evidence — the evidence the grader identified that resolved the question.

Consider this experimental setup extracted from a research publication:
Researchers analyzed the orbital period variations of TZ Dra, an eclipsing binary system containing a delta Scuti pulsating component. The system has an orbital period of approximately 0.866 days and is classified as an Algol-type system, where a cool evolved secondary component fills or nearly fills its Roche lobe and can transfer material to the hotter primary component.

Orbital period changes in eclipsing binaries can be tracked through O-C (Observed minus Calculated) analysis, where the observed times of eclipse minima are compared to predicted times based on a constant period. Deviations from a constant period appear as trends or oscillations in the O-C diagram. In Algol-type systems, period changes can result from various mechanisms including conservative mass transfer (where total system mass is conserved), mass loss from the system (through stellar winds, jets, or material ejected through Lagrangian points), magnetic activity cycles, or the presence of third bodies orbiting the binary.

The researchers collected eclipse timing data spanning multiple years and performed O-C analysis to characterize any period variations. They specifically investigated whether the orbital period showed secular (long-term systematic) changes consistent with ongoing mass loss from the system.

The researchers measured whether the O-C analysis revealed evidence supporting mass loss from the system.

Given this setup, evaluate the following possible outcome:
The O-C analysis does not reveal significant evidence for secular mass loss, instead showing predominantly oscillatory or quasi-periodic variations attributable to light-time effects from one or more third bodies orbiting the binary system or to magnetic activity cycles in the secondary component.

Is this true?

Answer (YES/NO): NO